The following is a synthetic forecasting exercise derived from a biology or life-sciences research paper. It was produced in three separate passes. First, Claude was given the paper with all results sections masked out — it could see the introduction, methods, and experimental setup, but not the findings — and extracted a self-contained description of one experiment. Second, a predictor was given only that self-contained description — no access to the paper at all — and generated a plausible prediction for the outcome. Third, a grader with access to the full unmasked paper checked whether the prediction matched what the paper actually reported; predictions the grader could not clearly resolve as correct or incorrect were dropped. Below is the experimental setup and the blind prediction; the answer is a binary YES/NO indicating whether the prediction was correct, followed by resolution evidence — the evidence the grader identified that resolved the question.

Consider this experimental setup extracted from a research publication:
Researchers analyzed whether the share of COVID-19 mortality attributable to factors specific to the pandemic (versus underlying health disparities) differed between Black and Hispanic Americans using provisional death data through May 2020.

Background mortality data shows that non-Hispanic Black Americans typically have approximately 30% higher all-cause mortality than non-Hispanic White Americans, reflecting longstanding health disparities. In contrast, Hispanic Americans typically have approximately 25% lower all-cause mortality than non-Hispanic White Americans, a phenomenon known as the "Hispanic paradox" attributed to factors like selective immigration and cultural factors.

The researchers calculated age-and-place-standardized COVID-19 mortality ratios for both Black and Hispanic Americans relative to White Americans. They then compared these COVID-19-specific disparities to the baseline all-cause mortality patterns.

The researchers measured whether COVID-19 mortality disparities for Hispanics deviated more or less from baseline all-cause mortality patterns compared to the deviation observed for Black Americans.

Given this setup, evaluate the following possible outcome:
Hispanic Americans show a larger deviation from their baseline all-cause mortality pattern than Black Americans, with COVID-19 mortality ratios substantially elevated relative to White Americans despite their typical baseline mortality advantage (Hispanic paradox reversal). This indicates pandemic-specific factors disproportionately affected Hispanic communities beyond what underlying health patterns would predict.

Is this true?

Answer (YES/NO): YES